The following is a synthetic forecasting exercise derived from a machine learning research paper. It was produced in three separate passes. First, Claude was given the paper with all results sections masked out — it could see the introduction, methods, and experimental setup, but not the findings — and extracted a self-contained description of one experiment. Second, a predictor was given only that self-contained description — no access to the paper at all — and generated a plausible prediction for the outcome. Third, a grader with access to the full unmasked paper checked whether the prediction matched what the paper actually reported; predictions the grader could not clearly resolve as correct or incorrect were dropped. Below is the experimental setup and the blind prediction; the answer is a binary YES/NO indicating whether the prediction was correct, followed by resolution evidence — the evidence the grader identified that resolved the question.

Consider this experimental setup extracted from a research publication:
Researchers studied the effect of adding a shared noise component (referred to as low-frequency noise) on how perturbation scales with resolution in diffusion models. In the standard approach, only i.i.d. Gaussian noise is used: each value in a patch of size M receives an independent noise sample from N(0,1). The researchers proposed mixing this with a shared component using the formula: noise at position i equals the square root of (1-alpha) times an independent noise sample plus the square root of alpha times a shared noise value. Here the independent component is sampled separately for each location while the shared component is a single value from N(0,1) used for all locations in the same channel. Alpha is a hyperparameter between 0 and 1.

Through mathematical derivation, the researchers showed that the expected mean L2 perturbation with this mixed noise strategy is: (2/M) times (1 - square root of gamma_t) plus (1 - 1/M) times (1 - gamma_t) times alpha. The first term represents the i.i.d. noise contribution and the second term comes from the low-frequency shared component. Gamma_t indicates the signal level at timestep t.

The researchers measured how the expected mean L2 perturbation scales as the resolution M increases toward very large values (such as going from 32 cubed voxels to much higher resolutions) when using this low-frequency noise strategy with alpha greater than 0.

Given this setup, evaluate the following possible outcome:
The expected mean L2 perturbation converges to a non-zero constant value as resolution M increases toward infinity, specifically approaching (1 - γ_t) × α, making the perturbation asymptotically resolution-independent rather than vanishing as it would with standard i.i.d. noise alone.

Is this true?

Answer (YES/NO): YES